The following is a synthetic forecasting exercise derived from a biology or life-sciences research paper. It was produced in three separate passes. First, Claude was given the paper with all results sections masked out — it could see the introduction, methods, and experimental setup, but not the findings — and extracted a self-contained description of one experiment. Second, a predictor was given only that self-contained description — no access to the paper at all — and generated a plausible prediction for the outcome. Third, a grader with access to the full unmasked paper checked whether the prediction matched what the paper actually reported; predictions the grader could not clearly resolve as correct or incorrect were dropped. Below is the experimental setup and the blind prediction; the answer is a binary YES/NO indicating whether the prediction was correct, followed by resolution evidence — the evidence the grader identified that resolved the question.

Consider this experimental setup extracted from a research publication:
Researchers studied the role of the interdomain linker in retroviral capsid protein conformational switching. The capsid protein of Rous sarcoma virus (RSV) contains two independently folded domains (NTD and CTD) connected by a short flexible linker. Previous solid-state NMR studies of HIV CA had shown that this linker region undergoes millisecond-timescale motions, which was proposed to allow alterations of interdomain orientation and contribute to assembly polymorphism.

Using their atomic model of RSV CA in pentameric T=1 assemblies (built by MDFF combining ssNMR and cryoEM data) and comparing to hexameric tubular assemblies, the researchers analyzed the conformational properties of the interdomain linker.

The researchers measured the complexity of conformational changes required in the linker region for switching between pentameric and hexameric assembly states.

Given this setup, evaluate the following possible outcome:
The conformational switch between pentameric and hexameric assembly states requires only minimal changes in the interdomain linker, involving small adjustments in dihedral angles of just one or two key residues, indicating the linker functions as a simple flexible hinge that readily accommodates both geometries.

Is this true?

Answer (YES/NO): NO